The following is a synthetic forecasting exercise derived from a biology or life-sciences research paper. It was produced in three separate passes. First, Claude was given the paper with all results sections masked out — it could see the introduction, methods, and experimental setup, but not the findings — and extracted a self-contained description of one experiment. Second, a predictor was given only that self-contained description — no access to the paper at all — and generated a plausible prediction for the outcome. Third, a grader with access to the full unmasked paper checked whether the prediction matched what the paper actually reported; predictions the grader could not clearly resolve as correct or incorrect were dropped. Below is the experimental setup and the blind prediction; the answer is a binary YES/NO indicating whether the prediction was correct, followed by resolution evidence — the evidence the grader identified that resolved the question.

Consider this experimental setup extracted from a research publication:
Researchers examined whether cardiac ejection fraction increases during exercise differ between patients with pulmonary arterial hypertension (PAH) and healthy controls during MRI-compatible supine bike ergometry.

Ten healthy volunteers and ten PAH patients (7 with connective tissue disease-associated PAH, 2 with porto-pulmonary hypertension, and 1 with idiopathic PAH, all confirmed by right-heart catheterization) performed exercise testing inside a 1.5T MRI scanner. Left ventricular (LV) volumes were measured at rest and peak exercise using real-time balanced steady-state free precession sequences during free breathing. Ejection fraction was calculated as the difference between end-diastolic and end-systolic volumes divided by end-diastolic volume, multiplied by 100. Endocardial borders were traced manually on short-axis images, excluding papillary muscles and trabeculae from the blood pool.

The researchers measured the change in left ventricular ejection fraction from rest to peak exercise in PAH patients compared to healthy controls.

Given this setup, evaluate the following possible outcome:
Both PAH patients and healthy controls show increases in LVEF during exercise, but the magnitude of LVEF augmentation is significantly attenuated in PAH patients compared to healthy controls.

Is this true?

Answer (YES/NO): NO